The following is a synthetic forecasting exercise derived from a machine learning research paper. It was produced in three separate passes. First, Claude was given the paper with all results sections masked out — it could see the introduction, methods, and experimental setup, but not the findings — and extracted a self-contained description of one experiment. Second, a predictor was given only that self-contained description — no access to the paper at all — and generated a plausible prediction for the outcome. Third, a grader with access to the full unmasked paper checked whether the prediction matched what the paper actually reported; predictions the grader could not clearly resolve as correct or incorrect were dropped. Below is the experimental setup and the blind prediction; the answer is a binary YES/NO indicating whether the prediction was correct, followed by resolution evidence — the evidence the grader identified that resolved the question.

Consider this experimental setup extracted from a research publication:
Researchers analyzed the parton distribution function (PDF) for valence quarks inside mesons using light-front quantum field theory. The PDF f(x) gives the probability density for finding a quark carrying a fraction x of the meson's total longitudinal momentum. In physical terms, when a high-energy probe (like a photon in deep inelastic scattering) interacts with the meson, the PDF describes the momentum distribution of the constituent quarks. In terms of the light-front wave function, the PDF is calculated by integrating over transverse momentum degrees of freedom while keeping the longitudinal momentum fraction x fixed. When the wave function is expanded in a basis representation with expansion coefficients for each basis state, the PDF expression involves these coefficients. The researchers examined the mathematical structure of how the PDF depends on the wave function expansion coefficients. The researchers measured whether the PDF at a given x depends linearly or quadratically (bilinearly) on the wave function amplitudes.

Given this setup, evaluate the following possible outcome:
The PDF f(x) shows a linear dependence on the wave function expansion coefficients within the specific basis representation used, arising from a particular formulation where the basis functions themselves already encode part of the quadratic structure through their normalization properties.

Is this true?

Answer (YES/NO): NO